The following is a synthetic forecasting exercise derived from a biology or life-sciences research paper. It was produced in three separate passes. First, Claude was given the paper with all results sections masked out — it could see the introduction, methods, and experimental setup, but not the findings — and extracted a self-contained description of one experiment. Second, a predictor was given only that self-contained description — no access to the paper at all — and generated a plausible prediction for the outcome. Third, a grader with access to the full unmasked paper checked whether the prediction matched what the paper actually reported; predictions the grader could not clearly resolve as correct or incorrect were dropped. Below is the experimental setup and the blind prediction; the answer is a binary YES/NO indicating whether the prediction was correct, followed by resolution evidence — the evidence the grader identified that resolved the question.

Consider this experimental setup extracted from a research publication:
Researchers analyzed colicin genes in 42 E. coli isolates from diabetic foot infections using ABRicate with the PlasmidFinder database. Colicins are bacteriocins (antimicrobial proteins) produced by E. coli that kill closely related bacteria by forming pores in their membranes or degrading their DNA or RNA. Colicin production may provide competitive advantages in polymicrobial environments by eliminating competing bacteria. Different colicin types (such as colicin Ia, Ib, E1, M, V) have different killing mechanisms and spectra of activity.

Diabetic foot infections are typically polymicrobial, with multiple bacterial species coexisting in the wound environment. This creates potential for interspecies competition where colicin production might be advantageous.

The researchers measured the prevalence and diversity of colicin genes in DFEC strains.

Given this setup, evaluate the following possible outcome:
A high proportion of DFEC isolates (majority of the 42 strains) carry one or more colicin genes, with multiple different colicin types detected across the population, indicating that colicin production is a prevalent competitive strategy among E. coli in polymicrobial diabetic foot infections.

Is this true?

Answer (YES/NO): NO